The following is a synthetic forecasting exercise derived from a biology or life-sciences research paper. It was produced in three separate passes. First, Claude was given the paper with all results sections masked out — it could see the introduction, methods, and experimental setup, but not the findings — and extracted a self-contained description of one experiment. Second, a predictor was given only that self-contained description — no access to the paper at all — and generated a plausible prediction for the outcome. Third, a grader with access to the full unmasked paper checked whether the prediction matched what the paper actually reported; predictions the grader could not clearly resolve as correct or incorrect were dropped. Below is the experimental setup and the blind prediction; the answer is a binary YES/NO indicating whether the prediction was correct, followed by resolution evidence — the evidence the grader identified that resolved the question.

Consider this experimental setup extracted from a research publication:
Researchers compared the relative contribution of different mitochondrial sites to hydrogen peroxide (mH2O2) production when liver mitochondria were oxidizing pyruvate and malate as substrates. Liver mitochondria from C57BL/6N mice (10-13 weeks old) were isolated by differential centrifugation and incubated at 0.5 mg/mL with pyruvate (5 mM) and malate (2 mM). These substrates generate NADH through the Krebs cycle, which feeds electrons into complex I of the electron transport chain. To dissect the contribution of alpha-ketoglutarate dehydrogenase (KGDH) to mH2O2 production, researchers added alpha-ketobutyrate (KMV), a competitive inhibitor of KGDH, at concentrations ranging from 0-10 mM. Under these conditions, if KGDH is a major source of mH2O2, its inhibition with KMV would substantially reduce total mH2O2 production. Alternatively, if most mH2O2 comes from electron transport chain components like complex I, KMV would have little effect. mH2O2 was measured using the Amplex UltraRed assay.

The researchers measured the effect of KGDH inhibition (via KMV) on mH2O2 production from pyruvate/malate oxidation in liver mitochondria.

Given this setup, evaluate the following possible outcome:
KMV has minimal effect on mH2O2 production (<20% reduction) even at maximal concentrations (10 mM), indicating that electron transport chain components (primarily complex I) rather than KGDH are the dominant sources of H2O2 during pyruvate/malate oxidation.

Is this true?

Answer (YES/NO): NO